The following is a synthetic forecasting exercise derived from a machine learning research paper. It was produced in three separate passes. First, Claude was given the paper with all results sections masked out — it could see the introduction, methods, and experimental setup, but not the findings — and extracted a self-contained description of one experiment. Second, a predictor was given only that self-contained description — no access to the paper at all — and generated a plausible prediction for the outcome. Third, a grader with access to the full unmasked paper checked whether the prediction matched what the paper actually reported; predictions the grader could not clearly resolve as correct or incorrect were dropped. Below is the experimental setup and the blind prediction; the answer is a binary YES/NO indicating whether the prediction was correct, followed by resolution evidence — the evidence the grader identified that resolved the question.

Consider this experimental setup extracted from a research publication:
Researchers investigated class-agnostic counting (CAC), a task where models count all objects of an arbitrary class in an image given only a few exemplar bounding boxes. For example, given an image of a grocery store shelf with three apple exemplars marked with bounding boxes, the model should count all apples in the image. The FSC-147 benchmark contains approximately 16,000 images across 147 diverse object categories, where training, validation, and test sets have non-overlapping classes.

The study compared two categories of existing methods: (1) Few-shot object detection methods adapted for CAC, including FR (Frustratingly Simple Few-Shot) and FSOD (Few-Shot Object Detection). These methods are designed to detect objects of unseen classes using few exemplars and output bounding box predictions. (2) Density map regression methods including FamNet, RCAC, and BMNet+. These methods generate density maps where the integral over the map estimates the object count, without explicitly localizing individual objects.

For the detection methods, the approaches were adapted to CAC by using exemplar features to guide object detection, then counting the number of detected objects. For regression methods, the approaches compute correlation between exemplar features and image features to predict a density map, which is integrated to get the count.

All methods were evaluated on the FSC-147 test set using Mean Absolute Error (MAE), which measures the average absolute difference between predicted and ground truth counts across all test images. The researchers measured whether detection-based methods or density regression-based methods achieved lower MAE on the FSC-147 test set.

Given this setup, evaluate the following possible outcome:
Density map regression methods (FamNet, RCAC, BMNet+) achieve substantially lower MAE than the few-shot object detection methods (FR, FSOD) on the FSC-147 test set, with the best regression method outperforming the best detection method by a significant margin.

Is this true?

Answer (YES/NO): YES